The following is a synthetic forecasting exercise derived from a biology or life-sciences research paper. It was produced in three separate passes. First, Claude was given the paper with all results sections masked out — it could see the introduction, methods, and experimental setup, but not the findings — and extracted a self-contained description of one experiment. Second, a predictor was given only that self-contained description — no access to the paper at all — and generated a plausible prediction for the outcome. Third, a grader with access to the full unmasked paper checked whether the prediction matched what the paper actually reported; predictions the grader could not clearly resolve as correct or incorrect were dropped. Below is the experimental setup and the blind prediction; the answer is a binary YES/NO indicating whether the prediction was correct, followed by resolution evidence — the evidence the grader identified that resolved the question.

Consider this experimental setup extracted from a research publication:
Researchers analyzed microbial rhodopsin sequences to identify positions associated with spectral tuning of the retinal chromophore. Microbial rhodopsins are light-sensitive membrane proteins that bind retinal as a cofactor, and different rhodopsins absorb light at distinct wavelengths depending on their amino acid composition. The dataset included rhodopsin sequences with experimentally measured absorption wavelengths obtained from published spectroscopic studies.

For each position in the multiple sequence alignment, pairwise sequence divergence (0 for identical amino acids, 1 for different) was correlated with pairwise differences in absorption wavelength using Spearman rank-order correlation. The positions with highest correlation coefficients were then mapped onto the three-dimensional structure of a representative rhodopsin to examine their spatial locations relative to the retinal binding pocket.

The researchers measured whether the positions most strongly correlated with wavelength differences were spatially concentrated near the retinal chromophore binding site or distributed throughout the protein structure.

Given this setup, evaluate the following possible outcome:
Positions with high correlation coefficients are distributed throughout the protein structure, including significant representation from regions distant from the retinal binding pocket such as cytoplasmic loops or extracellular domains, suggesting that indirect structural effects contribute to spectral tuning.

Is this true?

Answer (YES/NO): NO